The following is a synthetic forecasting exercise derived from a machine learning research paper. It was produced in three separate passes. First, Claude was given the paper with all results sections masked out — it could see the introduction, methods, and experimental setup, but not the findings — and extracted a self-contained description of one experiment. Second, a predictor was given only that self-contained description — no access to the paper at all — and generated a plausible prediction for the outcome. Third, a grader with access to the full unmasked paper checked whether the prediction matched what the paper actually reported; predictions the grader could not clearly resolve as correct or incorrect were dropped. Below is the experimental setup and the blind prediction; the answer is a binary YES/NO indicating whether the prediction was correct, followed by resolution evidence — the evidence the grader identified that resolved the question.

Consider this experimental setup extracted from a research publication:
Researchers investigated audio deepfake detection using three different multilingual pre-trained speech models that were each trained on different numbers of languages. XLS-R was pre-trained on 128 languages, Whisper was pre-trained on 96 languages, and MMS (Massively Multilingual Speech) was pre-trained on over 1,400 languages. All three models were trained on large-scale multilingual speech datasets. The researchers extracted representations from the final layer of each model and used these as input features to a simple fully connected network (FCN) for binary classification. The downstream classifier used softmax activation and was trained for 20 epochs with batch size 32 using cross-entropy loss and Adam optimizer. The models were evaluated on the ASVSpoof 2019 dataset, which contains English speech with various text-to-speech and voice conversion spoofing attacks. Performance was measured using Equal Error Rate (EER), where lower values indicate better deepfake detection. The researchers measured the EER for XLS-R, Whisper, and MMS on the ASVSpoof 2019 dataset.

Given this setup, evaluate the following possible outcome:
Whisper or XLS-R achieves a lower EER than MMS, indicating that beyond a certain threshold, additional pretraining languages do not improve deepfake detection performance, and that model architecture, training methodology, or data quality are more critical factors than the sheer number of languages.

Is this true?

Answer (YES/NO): YES